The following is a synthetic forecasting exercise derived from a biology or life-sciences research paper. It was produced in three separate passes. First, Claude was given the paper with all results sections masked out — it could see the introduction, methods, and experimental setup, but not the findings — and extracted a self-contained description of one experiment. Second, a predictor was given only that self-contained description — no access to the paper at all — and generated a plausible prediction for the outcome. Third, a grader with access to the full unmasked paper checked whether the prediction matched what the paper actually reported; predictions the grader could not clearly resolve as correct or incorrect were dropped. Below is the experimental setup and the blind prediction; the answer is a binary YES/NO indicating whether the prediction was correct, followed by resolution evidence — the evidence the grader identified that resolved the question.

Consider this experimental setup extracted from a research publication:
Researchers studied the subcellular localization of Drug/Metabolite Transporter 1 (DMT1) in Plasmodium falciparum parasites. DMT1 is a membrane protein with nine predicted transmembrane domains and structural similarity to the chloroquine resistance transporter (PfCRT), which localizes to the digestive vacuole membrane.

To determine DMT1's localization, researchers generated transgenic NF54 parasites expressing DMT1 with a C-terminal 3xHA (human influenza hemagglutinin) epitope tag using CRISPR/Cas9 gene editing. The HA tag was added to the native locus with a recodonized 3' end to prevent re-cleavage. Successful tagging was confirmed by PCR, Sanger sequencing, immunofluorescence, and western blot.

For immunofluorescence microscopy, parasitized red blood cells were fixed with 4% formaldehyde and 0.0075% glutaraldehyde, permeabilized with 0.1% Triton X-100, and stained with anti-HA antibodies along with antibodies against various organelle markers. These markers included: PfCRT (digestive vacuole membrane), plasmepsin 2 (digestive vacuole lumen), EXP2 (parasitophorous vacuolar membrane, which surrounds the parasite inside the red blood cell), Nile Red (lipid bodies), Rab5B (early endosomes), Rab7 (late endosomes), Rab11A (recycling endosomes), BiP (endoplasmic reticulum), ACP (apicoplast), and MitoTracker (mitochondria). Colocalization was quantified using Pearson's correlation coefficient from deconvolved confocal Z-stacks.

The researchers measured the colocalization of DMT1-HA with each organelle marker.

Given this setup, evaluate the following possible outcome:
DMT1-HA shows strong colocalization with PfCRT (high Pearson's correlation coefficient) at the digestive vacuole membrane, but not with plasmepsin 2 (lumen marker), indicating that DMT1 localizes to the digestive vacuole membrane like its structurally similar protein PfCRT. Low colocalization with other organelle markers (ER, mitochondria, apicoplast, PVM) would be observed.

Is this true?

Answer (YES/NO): NO